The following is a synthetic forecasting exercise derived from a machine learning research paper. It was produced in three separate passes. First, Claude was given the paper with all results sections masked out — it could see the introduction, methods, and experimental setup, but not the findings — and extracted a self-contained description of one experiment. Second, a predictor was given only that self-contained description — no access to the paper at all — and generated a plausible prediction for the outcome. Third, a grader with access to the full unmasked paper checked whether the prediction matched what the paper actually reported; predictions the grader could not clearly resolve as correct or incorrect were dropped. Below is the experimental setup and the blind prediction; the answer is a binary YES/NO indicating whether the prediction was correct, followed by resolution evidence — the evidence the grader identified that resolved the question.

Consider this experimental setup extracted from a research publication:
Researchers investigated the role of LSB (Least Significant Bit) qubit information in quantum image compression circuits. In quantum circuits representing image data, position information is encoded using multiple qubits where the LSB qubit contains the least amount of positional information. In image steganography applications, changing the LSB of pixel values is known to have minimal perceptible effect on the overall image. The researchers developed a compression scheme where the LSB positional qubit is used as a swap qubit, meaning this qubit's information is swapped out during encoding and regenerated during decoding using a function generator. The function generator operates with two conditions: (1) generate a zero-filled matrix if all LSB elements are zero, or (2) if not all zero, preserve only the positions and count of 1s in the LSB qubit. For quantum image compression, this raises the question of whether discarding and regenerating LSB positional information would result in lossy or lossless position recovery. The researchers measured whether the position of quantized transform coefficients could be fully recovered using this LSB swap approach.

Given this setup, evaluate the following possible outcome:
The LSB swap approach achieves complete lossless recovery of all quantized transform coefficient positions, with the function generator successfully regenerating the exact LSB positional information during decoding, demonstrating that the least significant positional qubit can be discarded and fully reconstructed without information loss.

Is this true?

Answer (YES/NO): YES